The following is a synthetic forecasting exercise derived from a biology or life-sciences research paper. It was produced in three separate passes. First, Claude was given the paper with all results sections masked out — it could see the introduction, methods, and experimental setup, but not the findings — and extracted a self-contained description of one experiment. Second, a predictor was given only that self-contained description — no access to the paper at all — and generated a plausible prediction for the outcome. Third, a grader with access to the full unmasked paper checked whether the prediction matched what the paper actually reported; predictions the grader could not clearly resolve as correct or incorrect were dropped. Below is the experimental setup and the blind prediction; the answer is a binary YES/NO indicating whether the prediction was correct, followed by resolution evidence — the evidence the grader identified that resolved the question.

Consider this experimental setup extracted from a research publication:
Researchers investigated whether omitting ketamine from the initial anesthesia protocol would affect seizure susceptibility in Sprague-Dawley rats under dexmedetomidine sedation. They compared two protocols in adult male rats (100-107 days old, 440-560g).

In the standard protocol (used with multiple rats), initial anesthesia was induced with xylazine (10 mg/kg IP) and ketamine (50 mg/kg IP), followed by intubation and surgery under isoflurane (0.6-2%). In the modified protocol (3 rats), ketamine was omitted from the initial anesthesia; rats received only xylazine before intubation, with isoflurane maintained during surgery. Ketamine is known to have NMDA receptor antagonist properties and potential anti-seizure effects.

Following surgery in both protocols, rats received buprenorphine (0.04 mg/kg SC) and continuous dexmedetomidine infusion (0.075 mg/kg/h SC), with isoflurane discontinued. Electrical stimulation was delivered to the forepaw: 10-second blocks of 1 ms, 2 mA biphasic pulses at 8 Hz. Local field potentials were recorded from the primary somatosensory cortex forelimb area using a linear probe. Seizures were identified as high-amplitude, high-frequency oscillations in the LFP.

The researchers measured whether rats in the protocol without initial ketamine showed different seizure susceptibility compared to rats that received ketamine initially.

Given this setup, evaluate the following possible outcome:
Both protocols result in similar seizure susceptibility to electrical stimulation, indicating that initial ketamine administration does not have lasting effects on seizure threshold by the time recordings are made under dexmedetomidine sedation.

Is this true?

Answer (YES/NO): YES